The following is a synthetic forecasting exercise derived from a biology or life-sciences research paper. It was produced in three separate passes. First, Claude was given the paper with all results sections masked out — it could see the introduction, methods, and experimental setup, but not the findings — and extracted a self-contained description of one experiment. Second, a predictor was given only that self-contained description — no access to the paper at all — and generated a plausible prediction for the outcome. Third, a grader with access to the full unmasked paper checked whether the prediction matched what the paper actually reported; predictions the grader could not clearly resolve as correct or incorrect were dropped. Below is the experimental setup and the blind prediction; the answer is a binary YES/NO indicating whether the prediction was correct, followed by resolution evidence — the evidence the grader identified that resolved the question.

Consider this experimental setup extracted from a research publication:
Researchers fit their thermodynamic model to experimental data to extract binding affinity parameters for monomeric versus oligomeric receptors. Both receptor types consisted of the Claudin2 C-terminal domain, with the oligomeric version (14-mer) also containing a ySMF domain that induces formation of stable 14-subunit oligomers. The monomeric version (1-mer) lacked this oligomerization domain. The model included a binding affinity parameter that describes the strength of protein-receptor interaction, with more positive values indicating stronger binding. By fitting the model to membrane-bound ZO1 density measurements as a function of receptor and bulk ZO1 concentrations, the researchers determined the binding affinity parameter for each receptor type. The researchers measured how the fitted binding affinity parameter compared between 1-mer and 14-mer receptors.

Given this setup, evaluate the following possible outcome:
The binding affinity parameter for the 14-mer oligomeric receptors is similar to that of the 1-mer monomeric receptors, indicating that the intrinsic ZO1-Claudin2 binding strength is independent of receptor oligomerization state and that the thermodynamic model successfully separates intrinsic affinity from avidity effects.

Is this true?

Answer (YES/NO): NO